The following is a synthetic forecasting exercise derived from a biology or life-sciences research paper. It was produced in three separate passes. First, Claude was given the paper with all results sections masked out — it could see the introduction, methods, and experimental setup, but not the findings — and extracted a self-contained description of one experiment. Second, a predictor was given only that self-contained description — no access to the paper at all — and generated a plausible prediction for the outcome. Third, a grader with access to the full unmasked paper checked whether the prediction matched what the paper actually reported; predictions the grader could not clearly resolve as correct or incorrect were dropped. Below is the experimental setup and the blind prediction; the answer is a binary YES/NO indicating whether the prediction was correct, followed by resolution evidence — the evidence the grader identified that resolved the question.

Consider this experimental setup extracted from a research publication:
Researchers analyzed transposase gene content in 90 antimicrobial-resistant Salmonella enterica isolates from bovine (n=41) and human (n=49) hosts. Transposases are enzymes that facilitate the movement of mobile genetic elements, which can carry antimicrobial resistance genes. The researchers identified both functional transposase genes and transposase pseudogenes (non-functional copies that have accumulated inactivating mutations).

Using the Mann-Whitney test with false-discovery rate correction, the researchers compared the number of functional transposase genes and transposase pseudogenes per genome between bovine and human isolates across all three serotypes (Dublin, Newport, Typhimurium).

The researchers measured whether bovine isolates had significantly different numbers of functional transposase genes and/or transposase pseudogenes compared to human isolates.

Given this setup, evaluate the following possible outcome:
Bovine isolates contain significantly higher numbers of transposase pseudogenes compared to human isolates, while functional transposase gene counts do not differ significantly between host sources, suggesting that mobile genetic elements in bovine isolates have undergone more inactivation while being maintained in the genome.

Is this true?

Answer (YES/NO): NO